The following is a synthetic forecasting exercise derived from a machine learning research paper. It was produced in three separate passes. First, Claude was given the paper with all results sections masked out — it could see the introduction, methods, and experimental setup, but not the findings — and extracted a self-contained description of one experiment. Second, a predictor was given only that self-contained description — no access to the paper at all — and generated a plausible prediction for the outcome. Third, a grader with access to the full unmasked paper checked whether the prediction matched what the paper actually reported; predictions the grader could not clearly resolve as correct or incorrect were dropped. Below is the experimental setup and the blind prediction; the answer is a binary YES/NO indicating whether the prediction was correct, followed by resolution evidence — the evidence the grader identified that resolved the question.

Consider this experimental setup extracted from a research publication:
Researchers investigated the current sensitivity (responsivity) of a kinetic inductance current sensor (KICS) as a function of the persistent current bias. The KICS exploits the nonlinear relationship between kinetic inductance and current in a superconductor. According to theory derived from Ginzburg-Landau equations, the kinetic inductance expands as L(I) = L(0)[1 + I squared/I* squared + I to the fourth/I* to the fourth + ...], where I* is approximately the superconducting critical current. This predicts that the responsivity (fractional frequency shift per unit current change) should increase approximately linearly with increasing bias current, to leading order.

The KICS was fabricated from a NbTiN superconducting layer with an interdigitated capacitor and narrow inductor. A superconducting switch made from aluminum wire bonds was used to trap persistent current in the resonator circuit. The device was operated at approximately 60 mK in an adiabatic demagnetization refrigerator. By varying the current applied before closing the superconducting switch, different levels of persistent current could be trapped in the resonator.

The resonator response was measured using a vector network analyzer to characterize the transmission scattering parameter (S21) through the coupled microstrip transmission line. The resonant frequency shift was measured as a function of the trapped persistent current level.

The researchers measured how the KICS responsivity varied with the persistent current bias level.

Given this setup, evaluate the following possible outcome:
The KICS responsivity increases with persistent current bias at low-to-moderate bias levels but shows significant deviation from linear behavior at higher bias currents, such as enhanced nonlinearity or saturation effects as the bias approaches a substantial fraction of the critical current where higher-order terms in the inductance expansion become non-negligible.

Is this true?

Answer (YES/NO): YES